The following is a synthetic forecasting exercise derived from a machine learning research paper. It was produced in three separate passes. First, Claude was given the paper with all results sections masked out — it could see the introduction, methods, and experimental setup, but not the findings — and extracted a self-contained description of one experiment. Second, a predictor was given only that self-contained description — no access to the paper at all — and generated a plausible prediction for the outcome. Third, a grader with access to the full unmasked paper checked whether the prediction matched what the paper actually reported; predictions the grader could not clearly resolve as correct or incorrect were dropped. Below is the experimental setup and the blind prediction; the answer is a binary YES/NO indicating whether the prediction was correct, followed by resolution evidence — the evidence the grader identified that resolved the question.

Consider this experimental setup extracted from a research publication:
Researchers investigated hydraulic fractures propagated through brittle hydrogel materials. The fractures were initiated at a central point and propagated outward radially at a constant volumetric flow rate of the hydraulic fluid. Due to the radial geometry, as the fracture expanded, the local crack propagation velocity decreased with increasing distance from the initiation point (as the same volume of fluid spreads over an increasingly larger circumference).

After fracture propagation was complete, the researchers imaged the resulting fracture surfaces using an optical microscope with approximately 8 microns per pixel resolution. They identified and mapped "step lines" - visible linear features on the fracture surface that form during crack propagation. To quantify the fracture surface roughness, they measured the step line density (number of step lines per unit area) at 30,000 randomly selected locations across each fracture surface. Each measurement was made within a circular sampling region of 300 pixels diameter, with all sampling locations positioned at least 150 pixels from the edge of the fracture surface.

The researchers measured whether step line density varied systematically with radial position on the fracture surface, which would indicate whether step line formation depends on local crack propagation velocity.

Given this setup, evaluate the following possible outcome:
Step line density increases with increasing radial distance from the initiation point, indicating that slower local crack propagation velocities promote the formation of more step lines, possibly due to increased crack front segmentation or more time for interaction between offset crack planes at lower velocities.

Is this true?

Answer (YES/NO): NO